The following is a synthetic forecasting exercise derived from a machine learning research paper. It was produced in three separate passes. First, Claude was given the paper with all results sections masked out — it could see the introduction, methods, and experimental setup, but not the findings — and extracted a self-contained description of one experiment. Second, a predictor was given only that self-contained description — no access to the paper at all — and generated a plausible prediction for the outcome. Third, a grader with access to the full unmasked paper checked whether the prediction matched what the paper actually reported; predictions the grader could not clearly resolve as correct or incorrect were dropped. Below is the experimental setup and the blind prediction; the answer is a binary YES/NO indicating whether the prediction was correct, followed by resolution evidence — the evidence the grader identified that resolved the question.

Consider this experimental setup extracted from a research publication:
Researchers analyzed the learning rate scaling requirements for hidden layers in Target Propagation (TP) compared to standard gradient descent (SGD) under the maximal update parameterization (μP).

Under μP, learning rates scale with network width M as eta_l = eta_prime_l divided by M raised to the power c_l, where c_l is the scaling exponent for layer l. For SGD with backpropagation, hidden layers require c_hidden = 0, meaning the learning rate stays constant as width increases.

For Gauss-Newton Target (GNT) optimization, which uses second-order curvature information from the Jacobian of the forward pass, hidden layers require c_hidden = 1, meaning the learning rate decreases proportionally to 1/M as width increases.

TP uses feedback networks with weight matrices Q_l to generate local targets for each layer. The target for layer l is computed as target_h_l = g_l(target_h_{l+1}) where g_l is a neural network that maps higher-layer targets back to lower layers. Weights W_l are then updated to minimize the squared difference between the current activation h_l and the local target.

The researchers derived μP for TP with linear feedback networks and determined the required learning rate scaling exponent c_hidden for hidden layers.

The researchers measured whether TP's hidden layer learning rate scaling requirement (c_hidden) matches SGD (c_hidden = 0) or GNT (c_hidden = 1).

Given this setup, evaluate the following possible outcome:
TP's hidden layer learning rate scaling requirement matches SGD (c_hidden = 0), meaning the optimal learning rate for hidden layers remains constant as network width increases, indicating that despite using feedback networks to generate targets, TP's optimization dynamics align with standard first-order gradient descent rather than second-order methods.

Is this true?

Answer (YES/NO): NO